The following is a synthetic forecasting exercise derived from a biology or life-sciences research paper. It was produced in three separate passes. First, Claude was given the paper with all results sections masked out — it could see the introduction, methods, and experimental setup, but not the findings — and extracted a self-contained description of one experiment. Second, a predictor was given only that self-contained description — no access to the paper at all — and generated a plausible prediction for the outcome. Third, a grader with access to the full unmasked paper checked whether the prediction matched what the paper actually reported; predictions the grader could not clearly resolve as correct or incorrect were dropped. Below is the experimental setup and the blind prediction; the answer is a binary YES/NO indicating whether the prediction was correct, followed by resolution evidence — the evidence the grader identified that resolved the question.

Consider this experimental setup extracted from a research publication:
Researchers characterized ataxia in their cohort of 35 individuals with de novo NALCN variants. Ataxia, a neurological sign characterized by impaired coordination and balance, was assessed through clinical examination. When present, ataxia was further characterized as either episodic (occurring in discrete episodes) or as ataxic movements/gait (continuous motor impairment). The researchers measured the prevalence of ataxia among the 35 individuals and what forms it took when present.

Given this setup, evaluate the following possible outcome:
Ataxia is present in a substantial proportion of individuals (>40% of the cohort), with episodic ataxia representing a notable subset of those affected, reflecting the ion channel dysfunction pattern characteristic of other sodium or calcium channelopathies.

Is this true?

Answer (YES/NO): NO